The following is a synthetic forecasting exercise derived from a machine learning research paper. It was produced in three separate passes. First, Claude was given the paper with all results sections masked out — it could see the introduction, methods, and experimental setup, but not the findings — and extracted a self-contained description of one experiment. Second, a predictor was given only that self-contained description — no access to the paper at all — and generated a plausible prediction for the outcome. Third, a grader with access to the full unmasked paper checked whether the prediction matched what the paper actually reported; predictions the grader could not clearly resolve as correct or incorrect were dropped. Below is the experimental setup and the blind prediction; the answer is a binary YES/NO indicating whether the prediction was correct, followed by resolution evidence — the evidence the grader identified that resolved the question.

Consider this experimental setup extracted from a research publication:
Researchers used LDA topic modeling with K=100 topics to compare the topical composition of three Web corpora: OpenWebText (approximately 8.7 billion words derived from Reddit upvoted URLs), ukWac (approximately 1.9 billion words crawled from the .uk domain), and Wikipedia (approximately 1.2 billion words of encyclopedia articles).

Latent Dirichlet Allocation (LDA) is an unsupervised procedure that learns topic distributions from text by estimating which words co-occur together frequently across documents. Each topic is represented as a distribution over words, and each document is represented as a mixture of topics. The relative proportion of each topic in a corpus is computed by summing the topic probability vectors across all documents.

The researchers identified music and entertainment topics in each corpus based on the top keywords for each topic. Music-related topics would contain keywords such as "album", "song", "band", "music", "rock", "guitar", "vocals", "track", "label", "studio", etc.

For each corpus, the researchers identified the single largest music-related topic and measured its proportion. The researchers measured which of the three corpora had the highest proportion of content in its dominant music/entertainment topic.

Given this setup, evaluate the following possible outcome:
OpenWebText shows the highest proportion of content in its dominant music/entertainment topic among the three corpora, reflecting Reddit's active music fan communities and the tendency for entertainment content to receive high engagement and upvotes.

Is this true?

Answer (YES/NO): NO